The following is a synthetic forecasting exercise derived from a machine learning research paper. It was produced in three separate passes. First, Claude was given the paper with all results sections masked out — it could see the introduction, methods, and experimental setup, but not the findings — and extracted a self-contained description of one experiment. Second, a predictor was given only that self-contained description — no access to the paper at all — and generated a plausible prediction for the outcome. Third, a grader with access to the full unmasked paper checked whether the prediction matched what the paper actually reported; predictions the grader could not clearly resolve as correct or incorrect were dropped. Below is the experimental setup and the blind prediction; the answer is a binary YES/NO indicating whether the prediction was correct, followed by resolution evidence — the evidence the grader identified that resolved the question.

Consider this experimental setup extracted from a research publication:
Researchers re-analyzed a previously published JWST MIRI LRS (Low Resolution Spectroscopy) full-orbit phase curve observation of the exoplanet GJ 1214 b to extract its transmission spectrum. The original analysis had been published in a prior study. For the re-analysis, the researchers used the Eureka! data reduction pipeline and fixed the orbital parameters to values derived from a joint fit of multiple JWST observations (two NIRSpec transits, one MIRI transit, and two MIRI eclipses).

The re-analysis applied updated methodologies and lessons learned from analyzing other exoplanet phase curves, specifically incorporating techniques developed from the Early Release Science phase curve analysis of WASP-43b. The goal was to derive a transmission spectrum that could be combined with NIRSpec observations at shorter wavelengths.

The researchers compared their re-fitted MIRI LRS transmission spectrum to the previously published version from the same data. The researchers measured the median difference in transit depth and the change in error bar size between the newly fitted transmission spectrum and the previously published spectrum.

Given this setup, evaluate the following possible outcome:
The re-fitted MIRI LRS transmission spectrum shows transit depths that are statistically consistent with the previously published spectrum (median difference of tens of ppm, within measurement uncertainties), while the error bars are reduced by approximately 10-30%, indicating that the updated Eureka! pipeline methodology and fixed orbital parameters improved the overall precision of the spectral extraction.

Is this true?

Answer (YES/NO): NO